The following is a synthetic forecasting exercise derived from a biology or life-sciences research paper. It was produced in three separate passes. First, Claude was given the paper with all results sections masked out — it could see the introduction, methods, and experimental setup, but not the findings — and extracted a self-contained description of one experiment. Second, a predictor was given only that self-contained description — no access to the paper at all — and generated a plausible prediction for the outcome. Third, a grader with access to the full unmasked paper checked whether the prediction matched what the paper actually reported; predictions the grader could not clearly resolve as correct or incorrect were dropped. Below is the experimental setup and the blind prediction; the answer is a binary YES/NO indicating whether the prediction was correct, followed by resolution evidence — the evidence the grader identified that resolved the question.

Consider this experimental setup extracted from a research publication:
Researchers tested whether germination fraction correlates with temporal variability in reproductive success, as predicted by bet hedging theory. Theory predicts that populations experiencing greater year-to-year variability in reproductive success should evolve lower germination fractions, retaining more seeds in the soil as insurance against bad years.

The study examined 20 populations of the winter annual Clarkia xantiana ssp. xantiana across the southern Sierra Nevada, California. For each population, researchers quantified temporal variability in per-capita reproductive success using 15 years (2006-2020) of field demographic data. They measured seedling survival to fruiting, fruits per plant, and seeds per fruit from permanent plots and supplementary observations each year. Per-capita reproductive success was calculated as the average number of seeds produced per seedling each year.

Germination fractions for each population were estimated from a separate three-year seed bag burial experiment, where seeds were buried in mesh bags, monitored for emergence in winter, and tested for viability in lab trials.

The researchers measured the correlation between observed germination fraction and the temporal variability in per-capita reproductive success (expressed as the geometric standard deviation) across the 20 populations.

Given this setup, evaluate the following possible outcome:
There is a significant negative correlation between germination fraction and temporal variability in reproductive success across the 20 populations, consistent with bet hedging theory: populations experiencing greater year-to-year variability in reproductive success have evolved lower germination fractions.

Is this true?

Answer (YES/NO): NO